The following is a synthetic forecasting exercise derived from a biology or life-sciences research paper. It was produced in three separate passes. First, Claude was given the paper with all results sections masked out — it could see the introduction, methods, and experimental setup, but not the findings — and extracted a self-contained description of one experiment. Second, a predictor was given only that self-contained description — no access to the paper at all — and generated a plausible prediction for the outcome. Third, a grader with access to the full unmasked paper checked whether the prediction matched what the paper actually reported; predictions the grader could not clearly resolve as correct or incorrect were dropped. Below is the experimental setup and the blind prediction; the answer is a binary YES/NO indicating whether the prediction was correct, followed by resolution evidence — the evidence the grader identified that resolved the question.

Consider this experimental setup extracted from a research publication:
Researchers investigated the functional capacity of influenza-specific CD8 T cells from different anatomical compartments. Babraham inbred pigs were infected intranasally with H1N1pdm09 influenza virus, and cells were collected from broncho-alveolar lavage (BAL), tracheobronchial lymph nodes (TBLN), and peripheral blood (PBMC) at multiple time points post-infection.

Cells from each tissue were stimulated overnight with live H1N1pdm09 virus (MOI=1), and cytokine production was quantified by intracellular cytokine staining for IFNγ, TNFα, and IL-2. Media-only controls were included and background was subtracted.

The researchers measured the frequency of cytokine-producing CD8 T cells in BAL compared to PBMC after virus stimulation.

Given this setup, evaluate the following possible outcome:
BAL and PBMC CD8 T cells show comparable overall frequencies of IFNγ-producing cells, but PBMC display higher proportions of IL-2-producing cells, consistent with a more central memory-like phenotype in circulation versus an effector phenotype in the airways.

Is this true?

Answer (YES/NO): NO